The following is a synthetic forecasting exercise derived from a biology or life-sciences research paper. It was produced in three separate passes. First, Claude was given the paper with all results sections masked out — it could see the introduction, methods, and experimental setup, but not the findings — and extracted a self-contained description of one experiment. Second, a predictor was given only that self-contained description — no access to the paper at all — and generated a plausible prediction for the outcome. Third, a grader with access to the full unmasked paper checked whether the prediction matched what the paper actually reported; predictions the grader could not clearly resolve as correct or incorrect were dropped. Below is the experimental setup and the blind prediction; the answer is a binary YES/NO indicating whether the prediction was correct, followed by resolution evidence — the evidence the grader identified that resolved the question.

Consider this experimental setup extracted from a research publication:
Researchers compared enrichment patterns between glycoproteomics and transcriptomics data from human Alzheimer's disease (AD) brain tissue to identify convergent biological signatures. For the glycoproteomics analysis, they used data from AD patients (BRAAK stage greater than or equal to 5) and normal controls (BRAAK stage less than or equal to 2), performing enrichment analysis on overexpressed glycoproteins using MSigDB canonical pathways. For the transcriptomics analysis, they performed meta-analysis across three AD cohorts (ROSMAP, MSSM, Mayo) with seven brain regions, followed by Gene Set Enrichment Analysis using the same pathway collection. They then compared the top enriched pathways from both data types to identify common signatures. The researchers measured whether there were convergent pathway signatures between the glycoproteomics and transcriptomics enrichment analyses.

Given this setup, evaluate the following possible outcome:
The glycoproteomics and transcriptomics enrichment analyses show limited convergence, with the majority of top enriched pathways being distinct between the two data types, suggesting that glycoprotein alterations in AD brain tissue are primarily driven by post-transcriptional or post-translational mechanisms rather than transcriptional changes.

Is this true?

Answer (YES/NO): NO